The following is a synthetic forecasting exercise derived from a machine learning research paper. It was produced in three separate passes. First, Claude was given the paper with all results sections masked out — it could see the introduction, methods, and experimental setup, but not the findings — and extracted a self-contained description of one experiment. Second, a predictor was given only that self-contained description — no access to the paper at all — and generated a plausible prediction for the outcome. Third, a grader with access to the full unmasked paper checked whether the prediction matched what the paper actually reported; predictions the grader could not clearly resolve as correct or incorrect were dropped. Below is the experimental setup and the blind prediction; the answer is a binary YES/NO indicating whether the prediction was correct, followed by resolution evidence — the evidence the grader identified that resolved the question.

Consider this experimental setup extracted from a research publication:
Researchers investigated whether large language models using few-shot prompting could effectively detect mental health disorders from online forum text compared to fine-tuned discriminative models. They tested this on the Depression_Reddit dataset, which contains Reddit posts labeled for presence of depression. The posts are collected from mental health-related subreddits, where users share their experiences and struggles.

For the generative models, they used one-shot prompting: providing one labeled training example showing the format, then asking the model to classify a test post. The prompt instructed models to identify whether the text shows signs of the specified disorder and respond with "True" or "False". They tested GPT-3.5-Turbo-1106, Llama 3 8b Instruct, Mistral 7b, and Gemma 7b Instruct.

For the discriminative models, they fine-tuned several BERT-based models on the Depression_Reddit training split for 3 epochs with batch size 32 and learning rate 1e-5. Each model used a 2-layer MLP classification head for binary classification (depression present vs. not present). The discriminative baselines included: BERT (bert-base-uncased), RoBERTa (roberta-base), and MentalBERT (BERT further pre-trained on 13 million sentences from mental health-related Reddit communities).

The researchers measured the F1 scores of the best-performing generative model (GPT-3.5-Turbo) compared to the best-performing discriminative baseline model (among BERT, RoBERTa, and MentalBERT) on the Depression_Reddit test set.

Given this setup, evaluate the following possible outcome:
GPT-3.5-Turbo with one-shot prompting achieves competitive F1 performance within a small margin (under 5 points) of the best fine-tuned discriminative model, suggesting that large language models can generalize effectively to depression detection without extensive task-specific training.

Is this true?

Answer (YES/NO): NO